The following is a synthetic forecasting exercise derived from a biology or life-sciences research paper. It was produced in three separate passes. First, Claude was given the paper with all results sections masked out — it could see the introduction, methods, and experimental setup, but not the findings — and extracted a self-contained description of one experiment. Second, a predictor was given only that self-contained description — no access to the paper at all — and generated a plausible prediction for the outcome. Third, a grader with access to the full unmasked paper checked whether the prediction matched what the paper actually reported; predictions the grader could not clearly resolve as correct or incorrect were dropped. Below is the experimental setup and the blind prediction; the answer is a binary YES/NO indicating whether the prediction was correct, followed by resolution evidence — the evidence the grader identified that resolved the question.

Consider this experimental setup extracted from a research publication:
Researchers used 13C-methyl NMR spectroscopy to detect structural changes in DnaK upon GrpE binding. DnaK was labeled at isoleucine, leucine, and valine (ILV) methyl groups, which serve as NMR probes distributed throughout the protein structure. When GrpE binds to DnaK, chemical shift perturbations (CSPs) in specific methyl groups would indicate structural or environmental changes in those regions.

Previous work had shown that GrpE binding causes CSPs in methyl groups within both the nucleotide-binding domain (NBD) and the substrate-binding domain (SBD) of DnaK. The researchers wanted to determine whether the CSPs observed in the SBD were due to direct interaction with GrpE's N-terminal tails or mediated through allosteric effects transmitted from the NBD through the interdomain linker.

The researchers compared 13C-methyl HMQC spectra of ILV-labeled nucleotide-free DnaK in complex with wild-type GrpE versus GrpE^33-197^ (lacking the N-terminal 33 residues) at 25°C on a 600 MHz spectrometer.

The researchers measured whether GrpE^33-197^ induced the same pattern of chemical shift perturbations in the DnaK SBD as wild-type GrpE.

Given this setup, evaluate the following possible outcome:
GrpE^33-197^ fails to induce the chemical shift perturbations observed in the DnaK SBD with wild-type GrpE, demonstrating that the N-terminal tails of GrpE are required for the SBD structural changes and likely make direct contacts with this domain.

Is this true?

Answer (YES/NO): YES